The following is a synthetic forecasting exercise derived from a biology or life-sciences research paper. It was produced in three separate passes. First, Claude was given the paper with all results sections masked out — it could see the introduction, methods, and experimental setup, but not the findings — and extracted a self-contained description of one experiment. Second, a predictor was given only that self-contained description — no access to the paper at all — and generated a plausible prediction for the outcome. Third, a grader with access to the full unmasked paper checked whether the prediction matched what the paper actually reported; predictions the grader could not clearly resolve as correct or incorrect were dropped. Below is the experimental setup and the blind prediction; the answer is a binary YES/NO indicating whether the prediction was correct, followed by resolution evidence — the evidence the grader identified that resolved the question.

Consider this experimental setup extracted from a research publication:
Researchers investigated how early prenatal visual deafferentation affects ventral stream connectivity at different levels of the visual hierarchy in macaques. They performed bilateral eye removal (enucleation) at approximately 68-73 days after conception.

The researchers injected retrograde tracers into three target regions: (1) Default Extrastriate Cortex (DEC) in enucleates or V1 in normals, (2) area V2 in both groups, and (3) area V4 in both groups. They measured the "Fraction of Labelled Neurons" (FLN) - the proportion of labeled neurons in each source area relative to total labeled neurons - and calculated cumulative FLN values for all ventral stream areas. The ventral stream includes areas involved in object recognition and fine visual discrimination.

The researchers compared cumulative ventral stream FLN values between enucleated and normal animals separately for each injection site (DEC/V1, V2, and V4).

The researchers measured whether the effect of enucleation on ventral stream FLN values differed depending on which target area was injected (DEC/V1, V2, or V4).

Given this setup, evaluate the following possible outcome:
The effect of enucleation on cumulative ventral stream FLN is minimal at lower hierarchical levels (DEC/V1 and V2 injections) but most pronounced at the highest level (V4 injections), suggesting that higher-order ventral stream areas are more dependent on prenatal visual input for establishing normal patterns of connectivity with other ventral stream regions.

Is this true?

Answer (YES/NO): NO